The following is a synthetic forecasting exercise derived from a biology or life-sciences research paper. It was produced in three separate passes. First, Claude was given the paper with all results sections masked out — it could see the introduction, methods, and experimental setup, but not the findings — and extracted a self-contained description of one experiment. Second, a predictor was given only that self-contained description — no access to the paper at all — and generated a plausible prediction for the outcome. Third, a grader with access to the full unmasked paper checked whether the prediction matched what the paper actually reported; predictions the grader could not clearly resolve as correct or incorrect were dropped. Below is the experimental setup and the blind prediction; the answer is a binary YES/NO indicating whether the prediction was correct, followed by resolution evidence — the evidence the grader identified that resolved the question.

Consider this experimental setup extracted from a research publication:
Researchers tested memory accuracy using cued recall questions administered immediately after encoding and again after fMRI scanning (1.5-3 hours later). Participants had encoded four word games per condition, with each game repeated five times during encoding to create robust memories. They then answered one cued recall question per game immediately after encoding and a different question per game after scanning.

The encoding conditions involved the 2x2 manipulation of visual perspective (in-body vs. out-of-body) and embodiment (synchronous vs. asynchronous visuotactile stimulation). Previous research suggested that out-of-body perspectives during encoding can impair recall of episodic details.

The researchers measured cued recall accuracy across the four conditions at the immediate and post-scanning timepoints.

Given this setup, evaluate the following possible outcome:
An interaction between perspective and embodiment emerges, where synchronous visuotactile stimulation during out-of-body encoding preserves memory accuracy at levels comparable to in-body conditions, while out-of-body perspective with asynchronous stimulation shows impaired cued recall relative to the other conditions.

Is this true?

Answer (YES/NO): NO